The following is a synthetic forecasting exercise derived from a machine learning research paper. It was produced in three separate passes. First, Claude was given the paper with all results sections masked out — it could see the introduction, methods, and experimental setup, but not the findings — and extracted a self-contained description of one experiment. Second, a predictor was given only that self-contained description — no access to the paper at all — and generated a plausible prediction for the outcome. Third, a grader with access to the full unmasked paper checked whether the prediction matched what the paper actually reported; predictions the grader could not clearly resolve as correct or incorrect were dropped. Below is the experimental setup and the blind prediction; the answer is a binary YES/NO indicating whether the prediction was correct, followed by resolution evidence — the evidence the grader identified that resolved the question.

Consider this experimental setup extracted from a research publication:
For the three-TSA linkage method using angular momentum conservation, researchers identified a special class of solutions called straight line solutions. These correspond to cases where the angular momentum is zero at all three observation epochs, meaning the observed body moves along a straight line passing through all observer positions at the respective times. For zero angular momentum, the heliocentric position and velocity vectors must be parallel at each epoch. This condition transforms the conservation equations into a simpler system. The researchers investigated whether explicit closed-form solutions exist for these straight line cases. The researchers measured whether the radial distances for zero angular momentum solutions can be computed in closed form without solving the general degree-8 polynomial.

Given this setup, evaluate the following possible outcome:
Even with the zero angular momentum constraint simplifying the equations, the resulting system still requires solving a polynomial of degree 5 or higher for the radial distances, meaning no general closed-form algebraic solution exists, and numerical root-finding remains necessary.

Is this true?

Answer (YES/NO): NO